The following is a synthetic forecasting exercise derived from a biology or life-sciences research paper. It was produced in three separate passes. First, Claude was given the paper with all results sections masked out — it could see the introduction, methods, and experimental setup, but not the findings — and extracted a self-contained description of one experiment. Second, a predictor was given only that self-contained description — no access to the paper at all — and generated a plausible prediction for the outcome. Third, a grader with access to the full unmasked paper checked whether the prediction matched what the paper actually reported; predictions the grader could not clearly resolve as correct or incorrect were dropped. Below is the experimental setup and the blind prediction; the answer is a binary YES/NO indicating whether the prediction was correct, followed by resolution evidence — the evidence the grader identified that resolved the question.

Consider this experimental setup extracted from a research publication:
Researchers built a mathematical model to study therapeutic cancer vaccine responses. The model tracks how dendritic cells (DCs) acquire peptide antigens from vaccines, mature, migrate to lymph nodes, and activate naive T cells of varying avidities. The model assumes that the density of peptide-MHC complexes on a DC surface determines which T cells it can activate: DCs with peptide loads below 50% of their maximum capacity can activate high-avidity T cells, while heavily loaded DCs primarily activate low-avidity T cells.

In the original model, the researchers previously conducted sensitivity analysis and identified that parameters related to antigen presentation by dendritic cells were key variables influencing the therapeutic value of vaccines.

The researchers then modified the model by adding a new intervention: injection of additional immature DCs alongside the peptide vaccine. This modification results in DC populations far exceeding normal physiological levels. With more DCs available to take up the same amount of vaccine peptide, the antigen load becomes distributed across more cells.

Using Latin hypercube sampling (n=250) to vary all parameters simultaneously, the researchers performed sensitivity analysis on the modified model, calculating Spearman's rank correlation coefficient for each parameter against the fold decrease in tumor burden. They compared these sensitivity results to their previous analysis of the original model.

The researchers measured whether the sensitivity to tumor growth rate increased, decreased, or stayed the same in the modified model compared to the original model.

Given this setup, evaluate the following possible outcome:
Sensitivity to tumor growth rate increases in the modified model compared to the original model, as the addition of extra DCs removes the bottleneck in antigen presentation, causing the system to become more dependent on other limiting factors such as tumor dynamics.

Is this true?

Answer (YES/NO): YES